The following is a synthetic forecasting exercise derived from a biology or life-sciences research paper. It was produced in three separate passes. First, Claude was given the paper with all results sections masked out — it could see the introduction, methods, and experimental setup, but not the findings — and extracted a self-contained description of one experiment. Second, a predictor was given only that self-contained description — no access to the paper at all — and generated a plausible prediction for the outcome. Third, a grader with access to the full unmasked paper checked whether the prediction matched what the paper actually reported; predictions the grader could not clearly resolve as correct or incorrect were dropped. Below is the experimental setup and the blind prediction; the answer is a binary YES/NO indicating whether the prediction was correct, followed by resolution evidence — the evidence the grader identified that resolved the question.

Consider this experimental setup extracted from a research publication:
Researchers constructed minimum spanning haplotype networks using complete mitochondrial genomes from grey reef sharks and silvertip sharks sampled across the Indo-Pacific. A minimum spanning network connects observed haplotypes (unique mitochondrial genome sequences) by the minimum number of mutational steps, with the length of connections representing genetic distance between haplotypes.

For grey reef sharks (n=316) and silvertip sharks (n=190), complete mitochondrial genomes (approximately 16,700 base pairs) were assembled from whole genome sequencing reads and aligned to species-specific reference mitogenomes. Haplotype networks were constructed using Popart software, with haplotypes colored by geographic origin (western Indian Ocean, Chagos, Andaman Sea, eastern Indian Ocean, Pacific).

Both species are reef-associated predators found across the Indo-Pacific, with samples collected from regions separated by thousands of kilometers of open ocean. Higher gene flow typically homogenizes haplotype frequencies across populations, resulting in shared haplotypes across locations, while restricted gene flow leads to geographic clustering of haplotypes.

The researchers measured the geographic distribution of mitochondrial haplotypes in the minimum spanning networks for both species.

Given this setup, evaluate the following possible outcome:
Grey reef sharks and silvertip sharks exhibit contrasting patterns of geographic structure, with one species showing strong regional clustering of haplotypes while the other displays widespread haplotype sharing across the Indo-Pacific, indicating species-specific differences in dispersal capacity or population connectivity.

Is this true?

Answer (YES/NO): YES